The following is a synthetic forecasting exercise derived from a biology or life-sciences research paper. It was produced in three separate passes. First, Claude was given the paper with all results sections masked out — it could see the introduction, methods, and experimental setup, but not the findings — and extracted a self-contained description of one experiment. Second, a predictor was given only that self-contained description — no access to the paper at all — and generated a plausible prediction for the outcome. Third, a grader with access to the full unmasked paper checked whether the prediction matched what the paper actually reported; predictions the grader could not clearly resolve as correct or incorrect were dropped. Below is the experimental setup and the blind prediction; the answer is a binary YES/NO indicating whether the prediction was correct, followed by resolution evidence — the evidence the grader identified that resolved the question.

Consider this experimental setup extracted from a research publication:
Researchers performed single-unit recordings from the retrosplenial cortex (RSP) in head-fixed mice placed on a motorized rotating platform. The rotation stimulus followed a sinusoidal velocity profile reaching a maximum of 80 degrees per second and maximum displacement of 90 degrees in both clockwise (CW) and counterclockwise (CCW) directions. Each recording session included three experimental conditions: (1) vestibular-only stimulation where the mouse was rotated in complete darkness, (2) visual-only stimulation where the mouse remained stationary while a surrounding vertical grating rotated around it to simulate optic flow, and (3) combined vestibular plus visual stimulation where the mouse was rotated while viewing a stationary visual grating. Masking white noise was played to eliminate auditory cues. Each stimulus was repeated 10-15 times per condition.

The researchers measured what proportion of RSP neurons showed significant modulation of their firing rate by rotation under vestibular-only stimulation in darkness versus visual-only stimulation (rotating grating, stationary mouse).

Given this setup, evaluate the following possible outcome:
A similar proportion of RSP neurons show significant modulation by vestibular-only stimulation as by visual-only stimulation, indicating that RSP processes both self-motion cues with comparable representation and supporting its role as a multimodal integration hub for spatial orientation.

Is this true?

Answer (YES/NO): NO